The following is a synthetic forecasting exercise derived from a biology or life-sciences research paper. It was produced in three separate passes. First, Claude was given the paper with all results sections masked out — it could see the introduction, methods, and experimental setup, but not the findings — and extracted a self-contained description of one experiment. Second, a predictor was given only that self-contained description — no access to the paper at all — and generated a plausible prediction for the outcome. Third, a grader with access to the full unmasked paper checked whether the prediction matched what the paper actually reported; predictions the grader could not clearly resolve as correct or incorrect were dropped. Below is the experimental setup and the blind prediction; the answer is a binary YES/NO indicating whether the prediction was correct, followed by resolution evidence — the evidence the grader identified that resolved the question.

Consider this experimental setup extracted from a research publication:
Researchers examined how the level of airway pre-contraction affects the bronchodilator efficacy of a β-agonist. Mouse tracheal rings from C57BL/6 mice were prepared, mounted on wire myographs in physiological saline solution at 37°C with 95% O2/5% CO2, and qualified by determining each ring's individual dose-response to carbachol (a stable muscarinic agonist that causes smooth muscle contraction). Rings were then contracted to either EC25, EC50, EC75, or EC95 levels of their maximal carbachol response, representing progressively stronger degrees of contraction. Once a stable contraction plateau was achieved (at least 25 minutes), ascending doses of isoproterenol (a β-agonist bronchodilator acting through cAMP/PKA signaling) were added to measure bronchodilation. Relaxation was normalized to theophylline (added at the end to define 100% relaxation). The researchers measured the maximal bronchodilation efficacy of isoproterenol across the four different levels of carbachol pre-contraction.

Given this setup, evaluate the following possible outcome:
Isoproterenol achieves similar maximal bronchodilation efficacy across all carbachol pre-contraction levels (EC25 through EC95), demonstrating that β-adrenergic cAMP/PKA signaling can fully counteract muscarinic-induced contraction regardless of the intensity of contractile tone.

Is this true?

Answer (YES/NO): NO